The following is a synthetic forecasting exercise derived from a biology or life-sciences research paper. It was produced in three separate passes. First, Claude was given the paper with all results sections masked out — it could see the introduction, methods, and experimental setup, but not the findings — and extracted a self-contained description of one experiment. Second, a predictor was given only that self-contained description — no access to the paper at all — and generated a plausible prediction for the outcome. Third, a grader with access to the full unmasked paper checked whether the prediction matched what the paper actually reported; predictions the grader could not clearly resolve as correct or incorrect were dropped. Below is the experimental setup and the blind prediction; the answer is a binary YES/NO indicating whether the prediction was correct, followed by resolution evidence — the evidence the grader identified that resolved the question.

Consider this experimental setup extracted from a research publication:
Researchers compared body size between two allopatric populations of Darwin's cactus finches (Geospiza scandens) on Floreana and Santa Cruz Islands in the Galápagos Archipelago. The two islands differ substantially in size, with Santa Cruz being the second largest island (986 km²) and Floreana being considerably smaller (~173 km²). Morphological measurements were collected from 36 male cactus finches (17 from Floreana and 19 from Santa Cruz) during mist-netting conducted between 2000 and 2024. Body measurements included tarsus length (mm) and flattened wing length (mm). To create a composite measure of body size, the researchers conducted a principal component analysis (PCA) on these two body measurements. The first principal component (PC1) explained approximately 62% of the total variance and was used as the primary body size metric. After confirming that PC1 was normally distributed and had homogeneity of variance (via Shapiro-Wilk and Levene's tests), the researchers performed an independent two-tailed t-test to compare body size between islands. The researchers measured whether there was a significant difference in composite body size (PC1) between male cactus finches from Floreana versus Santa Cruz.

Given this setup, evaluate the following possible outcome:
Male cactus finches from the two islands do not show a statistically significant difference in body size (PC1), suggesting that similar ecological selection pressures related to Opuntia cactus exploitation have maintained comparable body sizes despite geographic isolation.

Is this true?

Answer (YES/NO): YES